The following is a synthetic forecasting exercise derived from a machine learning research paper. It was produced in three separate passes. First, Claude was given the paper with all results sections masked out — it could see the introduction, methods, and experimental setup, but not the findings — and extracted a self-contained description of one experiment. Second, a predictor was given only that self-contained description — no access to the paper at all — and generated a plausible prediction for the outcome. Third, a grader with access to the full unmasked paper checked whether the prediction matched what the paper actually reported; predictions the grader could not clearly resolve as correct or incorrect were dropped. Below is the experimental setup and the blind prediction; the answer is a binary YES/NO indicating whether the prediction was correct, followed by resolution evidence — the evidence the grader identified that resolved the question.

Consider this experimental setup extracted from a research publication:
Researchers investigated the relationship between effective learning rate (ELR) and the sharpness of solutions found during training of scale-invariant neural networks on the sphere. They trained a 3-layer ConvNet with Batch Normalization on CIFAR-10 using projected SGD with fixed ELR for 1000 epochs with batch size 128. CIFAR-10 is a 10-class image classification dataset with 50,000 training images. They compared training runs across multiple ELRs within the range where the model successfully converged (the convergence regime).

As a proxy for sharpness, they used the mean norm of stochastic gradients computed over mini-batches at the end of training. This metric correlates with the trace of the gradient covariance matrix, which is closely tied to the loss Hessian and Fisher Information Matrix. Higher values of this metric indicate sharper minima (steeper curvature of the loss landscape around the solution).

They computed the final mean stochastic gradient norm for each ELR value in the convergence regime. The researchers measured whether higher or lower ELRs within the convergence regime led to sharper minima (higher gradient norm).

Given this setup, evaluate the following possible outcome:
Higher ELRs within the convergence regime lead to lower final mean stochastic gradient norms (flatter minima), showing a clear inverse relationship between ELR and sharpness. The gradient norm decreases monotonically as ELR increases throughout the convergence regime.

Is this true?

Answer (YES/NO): YES